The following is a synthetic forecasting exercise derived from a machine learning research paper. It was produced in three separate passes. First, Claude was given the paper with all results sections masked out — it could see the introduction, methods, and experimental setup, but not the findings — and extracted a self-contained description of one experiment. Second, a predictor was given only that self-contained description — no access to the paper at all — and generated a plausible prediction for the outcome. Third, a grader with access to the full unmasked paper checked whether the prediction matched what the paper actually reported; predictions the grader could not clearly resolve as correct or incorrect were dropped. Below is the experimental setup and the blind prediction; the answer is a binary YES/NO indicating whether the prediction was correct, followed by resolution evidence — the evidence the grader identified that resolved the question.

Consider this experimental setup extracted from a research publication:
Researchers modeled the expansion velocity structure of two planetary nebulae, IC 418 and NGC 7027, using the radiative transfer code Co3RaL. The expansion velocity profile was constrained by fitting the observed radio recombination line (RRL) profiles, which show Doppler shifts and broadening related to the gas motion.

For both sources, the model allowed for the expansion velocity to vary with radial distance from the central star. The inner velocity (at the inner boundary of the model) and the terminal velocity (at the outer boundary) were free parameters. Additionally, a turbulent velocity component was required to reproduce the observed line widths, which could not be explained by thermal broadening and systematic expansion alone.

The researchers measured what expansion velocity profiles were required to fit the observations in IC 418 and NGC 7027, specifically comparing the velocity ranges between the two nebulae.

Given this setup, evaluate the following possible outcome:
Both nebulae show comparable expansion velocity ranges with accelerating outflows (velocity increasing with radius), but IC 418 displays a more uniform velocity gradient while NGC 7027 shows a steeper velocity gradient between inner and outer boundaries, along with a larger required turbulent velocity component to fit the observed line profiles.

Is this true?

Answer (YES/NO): NO